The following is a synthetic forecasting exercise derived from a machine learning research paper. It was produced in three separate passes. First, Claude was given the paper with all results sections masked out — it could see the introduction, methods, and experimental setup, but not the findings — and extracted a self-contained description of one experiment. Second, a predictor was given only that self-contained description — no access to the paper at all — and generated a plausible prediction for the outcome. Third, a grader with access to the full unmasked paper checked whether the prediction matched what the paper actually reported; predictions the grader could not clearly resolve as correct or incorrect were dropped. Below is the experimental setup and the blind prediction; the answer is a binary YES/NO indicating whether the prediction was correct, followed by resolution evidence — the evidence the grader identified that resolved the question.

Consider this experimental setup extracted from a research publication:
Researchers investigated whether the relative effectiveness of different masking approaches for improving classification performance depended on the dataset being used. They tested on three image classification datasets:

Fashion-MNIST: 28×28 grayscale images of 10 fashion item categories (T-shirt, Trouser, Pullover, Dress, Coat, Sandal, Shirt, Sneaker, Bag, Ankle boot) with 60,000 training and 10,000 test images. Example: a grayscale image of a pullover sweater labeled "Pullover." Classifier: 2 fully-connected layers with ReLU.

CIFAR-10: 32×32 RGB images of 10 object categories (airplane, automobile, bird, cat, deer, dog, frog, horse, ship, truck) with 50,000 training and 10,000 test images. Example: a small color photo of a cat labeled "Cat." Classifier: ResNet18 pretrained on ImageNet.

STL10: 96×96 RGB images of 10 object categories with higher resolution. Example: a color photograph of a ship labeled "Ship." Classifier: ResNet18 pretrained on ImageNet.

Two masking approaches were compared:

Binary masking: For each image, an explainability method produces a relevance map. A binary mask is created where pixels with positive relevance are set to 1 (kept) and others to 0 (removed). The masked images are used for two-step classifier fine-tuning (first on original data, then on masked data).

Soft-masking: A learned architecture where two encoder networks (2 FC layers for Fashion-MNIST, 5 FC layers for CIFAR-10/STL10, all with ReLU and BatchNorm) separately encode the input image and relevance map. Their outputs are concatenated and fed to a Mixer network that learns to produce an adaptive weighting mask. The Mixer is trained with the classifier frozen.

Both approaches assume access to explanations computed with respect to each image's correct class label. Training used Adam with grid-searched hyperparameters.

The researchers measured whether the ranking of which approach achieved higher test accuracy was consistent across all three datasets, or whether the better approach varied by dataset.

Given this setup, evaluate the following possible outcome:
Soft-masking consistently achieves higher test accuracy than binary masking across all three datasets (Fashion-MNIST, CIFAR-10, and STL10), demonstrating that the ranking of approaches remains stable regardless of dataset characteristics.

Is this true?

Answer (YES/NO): NO